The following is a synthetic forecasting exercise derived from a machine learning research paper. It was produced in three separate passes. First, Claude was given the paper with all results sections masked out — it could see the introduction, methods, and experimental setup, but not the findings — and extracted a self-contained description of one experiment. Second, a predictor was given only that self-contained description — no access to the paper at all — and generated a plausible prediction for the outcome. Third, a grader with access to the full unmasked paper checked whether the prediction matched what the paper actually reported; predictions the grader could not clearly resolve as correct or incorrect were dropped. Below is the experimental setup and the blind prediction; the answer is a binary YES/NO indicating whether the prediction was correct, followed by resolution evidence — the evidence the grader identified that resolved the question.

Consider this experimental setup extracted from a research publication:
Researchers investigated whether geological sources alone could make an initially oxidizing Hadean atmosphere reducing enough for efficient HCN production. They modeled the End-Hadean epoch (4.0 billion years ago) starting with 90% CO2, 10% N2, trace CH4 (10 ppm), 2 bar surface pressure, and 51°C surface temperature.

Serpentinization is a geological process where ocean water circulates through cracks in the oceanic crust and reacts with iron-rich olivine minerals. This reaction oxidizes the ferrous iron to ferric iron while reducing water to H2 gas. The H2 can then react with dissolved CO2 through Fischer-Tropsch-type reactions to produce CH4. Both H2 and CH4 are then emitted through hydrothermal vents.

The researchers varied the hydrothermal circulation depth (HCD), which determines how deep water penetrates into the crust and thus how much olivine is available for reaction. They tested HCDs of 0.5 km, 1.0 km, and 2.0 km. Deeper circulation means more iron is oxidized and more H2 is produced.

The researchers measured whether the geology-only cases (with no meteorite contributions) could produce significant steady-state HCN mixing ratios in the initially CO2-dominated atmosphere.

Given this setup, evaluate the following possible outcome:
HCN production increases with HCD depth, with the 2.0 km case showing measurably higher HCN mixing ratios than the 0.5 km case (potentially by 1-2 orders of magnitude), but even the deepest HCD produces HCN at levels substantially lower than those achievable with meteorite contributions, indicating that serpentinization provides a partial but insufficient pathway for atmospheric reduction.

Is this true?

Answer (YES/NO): NO